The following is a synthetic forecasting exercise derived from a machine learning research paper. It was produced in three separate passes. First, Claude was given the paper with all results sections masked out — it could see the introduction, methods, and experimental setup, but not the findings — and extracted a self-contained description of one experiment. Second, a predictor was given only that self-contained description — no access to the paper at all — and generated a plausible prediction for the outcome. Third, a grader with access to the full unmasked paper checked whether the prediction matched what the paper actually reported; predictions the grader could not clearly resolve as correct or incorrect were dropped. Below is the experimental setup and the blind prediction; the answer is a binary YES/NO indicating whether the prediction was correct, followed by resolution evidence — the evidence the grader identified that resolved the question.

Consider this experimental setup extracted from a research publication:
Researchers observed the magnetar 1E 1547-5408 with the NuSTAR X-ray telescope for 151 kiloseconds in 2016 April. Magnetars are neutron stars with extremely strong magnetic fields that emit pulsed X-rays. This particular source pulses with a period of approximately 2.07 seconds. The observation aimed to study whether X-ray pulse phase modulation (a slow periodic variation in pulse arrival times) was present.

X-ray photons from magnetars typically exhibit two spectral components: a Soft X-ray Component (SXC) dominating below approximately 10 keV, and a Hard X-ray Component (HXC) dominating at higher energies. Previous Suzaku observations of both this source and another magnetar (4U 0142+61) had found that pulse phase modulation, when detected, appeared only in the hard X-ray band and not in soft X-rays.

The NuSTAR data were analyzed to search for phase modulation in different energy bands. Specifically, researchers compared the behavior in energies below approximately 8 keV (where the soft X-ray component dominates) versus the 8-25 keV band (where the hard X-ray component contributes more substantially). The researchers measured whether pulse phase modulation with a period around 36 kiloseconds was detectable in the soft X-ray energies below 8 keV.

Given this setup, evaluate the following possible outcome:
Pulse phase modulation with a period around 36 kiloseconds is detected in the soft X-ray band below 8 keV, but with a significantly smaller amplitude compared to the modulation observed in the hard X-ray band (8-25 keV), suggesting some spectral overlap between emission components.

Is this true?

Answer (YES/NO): NO